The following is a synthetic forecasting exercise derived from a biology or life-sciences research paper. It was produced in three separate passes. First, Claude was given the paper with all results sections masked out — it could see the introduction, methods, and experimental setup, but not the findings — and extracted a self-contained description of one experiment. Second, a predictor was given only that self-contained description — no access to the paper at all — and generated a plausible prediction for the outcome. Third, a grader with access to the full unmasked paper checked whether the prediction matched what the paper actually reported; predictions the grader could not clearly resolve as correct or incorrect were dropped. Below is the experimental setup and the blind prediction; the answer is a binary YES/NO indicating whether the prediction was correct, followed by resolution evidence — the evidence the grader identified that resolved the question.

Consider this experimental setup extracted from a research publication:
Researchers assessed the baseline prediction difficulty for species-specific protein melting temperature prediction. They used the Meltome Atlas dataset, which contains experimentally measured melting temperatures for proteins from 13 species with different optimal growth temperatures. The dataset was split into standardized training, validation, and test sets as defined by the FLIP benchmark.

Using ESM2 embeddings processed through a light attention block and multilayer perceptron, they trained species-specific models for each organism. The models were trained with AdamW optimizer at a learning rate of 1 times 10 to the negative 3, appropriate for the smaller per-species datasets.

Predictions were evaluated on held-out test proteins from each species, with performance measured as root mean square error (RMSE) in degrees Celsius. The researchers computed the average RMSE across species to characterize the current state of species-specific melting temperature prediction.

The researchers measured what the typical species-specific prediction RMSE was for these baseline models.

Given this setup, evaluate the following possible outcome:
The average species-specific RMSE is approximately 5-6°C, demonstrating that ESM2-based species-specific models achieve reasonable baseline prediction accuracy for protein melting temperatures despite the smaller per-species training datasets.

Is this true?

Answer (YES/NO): YES